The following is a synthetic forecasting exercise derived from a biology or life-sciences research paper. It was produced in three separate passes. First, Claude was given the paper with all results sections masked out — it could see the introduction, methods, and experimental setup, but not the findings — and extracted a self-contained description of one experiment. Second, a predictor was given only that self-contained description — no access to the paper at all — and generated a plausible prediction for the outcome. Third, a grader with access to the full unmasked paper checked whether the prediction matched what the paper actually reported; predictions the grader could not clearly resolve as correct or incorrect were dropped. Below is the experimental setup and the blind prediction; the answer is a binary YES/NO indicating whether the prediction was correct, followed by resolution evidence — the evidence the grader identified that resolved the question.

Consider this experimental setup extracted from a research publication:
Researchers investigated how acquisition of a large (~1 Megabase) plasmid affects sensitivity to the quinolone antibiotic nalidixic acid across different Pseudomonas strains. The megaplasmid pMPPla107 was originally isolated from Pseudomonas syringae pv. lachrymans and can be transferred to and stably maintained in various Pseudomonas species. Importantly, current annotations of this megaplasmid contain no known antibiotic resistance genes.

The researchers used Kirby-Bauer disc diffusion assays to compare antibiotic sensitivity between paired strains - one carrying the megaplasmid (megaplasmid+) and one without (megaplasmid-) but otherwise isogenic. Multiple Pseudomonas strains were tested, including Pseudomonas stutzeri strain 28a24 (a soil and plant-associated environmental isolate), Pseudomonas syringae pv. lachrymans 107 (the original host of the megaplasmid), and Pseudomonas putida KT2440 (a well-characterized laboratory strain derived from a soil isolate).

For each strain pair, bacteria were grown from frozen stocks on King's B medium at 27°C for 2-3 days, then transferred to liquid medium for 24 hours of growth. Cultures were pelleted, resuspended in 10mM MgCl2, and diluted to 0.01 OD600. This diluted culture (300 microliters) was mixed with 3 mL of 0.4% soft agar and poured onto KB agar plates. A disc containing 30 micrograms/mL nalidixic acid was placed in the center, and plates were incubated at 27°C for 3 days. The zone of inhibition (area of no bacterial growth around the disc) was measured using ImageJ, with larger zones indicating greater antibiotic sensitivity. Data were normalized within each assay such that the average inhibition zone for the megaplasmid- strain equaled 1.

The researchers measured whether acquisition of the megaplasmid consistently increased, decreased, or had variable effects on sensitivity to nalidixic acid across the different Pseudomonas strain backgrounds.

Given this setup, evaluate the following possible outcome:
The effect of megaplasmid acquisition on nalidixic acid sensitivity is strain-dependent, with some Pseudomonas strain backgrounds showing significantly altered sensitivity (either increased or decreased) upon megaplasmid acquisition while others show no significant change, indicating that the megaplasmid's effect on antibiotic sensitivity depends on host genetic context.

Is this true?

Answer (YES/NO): NO